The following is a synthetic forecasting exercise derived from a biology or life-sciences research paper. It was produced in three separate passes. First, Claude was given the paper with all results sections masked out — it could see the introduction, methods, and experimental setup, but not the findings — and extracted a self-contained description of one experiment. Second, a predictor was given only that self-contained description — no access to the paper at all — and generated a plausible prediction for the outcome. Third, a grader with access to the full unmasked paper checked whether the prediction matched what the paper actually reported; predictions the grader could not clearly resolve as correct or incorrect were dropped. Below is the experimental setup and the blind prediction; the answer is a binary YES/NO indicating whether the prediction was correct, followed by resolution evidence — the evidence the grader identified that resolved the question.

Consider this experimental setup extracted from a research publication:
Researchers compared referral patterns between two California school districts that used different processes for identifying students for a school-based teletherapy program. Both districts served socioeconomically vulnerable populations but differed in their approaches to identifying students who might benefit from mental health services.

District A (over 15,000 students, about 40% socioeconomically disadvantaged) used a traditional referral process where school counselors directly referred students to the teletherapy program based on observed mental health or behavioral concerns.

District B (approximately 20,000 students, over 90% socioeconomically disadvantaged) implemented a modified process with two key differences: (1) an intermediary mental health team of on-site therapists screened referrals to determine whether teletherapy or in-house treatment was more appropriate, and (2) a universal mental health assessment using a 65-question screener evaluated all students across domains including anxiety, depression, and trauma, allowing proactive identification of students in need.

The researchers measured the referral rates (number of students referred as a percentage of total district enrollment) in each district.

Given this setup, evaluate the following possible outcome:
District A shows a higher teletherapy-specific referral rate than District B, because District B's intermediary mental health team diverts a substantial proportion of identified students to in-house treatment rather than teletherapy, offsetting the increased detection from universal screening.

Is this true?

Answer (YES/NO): YES